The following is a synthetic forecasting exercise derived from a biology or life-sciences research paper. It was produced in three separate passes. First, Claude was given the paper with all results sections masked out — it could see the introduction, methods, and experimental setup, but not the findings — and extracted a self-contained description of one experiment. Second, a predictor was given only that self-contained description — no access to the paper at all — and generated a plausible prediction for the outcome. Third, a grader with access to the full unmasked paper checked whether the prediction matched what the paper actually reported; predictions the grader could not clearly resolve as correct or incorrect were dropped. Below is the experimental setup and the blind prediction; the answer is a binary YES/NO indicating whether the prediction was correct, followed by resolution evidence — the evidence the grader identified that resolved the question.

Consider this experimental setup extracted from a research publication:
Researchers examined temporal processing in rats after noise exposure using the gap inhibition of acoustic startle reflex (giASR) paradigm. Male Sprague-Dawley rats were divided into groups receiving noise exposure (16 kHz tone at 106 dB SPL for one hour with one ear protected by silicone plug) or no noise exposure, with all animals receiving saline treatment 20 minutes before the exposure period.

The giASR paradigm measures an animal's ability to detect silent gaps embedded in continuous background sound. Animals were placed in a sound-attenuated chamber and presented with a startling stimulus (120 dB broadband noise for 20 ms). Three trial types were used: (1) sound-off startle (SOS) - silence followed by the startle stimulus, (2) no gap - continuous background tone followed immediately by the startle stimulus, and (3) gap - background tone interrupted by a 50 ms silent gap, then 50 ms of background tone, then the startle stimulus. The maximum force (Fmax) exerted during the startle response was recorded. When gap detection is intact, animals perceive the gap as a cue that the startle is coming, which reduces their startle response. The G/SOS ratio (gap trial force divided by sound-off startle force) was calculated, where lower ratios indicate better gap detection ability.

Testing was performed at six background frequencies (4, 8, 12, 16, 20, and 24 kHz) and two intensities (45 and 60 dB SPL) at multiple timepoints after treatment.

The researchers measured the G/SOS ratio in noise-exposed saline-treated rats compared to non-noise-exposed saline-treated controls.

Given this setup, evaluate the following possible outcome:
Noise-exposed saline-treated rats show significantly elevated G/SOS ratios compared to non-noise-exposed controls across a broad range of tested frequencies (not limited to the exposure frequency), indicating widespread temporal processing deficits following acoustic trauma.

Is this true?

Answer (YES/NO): NO